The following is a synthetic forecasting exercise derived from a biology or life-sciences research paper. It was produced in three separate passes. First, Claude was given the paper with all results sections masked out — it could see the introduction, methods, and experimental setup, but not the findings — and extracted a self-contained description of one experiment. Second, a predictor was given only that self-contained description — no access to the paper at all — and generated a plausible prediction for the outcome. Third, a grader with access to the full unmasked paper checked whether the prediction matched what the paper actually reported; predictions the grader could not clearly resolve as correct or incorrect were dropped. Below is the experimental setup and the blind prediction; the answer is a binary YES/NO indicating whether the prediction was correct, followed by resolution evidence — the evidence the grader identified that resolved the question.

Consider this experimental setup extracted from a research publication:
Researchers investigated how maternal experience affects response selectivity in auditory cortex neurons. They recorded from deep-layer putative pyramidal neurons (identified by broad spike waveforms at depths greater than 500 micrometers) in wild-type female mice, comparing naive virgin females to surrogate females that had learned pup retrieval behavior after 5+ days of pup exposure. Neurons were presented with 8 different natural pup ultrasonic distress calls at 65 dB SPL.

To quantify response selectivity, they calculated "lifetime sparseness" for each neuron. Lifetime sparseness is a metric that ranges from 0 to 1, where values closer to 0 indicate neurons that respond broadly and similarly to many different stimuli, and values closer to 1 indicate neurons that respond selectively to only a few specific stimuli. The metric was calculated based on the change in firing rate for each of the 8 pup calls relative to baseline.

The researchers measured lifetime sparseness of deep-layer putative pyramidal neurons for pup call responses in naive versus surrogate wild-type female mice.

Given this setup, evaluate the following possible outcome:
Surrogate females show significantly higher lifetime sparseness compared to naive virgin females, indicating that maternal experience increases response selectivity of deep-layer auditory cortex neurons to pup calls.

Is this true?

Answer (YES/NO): YES